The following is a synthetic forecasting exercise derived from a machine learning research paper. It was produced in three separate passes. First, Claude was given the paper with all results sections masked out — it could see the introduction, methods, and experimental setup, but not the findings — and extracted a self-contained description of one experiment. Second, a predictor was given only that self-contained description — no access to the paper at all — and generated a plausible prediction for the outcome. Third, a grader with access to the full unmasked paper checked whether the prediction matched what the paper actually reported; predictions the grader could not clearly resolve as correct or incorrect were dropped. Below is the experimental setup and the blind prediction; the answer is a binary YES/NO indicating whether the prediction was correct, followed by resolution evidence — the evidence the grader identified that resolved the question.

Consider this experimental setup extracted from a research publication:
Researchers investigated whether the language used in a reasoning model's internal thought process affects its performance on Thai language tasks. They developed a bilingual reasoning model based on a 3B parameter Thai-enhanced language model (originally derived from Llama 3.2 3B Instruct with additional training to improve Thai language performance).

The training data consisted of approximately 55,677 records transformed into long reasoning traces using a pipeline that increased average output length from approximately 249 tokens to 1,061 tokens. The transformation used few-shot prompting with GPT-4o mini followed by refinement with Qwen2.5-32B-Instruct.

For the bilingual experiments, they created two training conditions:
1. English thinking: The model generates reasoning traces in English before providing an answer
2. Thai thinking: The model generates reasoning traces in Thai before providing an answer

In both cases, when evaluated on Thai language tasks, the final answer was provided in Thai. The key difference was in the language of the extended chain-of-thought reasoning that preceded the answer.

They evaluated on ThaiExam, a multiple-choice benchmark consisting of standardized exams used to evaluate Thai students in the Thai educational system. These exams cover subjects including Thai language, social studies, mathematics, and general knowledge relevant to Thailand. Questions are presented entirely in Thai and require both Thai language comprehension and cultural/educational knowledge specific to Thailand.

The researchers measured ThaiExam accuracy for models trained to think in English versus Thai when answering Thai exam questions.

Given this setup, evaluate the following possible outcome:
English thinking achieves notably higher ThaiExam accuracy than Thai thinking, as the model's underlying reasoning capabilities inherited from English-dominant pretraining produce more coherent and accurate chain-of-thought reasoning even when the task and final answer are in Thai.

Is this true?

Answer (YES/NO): NO